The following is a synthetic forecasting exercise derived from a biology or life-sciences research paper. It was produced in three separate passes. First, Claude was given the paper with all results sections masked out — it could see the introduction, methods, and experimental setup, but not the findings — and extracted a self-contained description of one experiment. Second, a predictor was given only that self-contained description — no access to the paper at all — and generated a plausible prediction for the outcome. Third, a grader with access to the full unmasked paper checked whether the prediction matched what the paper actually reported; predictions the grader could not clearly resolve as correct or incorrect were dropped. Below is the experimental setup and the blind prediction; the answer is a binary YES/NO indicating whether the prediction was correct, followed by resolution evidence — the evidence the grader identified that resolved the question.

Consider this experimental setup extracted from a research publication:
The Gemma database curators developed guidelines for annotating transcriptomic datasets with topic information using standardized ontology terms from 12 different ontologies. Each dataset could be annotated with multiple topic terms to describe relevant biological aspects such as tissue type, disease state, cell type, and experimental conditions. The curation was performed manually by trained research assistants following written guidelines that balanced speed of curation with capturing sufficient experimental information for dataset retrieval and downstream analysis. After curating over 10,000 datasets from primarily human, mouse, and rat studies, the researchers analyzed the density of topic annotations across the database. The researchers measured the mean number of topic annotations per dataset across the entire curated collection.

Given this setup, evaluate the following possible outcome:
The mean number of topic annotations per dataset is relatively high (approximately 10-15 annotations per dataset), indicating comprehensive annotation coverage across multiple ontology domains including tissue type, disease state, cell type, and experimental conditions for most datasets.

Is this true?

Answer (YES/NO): NO